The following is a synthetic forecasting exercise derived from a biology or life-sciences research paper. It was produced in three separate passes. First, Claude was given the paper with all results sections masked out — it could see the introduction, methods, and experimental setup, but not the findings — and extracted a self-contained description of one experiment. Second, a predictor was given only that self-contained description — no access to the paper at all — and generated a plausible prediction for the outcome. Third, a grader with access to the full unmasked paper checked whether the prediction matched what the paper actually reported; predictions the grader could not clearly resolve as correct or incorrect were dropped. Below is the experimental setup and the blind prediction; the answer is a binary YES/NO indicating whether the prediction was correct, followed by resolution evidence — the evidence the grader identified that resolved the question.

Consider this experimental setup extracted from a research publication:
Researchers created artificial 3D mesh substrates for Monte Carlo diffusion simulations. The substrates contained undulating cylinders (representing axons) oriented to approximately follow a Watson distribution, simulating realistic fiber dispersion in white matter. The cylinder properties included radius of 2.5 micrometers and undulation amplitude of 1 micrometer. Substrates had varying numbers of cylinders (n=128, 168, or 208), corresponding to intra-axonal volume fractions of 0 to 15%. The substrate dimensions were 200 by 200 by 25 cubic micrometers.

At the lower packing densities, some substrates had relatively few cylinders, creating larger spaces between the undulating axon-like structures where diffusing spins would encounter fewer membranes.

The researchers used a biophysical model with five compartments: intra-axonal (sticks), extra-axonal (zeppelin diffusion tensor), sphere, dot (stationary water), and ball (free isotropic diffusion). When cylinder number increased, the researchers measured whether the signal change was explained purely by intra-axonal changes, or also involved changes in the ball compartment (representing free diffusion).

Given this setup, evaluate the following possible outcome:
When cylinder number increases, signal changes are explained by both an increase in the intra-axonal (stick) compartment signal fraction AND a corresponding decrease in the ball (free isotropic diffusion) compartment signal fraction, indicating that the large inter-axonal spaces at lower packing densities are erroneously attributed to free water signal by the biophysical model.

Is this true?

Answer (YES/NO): NO